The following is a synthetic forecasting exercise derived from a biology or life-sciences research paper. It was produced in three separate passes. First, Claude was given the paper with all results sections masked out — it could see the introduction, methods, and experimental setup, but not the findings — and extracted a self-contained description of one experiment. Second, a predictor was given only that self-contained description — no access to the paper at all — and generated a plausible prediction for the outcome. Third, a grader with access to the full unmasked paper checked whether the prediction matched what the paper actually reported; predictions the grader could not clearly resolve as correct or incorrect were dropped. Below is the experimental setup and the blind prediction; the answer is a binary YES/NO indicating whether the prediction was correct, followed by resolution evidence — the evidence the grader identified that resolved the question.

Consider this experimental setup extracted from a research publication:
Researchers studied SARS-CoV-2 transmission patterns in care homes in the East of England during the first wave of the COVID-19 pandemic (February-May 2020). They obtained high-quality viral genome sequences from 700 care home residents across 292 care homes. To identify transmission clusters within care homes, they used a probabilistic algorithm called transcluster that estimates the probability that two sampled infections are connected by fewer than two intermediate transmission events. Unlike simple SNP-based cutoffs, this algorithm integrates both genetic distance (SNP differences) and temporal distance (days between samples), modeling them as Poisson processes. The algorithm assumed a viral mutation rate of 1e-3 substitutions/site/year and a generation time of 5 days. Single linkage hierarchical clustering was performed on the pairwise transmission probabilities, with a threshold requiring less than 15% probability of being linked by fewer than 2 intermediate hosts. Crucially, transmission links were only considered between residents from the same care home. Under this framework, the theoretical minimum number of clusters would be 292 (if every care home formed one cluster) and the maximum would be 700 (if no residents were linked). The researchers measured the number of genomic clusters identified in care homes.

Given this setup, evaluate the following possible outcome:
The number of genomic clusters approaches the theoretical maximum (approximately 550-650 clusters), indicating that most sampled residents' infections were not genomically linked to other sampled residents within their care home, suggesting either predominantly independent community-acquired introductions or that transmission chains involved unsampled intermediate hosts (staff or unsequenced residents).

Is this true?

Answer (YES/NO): NO